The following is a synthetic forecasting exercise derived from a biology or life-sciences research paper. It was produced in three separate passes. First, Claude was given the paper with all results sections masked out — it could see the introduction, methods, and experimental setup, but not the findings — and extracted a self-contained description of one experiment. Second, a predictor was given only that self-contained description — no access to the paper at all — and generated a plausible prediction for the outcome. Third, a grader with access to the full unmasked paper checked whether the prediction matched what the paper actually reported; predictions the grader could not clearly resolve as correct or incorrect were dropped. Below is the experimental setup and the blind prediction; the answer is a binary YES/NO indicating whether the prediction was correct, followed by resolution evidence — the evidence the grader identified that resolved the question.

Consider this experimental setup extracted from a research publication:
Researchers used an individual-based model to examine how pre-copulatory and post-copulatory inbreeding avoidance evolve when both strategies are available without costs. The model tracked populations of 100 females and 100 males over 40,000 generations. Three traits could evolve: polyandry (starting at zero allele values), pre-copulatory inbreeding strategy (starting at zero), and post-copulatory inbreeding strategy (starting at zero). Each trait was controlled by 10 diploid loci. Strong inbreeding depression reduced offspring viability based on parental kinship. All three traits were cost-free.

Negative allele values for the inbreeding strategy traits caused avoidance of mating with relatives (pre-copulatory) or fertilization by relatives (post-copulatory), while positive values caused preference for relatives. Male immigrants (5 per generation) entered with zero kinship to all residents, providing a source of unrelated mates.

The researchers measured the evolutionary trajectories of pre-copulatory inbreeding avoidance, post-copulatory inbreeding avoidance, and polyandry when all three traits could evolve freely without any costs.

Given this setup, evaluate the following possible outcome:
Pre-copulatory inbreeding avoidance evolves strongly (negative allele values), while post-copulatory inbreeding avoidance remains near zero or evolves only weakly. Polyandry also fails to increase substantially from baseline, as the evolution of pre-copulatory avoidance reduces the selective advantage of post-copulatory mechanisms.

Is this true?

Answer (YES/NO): NO